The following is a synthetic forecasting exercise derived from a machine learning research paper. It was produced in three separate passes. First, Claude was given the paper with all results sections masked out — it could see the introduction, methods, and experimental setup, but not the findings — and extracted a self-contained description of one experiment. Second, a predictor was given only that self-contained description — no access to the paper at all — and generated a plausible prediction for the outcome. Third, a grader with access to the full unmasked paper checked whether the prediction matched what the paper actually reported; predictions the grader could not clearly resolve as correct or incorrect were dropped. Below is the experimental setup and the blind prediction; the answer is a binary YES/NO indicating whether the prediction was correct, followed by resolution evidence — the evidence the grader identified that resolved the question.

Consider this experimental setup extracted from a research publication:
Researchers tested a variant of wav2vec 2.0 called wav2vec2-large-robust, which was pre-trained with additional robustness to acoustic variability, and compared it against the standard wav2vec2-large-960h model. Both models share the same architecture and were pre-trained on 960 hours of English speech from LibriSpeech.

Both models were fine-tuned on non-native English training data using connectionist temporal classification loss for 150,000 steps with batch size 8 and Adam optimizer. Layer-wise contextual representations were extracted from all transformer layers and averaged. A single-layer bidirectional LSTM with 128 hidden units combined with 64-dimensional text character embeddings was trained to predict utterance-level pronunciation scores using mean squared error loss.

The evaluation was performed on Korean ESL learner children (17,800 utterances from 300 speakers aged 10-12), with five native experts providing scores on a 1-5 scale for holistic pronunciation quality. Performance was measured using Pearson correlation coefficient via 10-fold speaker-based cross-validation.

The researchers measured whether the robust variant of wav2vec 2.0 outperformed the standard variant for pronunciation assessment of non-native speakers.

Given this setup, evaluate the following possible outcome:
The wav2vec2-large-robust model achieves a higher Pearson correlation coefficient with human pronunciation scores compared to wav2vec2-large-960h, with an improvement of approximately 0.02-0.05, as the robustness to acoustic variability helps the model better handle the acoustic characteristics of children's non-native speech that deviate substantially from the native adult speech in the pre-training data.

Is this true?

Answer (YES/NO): NO